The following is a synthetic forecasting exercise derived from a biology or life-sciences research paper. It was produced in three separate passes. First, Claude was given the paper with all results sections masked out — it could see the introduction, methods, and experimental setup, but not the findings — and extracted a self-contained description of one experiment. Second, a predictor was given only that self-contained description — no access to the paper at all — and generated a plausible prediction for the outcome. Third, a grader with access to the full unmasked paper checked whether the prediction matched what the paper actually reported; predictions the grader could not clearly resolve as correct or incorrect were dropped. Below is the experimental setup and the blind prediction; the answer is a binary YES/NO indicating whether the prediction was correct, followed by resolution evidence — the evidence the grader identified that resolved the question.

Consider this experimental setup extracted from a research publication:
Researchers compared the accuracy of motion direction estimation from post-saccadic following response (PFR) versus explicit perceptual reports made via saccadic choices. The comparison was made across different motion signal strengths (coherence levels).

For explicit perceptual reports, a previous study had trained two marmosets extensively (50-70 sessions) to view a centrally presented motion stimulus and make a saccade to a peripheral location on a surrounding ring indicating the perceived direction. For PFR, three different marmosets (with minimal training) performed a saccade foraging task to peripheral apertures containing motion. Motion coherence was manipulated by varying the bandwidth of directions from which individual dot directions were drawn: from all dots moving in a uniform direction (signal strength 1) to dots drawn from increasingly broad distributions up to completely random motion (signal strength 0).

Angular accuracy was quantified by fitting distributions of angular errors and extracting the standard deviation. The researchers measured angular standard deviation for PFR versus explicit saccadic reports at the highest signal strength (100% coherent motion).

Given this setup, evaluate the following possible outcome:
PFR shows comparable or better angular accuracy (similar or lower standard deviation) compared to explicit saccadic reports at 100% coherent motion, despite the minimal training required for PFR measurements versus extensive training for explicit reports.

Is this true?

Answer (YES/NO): NO